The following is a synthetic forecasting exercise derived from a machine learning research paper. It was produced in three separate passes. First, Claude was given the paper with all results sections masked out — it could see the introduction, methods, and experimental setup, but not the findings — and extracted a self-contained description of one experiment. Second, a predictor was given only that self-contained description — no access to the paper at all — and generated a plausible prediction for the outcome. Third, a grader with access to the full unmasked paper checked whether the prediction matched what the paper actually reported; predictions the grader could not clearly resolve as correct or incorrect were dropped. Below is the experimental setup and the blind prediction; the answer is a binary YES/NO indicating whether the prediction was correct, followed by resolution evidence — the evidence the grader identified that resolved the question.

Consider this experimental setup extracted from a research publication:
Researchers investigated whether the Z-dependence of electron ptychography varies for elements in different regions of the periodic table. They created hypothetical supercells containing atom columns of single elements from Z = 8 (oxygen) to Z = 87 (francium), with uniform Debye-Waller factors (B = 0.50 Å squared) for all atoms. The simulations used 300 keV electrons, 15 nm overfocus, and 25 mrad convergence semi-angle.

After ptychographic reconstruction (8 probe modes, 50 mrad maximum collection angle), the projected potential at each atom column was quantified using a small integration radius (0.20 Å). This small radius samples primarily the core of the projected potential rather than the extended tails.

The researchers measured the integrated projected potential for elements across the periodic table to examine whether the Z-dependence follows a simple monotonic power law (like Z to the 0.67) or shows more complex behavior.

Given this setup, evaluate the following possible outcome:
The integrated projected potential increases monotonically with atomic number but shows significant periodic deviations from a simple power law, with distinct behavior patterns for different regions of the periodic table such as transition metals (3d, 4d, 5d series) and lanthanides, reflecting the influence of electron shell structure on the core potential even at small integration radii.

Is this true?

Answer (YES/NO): NO